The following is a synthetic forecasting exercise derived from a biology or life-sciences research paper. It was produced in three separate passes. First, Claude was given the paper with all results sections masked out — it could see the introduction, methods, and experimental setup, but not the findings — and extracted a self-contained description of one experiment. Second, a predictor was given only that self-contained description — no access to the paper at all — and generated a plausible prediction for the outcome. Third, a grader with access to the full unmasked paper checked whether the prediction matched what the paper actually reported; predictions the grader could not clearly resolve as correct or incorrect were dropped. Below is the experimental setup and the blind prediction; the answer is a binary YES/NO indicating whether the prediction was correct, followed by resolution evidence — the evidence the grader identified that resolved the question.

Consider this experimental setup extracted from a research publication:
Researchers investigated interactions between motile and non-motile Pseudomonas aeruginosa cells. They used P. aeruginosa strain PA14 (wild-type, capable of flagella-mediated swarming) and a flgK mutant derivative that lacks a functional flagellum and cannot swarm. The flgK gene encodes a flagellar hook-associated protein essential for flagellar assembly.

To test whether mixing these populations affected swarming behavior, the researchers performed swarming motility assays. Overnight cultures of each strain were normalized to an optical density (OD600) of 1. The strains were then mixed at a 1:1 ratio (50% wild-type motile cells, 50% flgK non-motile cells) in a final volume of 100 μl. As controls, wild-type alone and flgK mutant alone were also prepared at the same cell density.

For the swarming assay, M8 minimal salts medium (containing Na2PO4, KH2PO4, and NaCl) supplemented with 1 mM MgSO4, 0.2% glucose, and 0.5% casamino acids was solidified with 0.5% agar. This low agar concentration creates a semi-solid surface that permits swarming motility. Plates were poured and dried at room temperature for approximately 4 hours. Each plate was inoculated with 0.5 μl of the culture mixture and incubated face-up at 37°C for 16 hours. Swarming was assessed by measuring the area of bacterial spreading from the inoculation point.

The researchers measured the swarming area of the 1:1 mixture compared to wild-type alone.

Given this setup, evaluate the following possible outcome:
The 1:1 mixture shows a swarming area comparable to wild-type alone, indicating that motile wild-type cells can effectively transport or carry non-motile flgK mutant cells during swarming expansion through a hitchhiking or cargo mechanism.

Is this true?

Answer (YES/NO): NO